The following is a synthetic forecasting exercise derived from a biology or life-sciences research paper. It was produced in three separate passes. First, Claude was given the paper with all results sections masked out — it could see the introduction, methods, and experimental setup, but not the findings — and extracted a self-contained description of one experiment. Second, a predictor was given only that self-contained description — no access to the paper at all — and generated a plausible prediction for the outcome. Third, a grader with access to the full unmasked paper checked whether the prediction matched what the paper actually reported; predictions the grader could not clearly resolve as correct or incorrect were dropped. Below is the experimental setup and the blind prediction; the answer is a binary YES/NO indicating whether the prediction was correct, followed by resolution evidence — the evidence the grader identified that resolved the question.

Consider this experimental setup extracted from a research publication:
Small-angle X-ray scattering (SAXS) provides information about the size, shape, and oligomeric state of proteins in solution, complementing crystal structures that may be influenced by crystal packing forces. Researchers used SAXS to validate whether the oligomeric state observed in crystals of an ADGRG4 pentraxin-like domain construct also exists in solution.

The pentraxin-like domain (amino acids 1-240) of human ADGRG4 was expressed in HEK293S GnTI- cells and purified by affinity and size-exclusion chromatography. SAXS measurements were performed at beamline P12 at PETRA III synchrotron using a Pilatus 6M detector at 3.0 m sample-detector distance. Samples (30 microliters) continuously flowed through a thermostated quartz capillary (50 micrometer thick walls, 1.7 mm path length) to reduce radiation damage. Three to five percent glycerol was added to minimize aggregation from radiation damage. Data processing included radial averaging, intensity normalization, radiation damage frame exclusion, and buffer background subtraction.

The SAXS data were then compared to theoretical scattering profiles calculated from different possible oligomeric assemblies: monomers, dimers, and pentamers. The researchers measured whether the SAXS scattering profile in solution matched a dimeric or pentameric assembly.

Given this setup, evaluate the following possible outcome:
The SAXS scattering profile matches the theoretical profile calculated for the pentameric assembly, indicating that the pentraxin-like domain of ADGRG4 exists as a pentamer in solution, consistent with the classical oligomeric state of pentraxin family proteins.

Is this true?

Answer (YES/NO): NO